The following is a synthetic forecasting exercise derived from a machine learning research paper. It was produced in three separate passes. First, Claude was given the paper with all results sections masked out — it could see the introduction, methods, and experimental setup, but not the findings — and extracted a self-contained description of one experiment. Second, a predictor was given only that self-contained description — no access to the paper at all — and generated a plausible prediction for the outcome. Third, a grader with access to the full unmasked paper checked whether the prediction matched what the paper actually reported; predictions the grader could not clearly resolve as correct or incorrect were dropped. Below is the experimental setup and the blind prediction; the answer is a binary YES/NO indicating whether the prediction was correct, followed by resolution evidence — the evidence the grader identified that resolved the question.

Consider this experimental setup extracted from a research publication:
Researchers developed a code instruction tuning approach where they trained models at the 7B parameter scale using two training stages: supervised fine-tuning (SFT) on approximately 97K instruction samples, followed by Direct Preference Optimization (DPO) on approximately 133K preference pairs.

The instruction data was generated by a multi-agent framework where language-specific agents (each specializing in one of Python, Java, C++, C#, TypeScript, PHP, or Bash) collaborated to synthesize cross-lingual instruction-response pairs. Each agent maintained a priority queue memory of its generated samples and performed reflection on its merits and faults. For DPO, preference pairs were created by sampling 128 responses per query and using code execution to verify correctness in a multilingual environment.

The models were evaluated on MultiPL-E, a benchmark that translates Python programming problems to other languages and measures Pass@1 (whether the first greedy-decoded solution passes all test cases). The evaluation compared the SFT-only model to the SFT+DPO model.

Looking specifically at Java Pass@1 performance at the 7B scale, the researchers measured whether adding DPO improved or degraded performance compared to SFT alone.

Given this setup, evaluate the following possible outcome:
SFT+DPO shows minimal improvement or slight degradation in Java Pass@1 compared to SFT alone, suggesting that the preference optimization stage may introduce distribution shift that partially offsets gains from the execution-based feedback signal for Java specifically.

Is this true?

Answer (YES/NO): NO